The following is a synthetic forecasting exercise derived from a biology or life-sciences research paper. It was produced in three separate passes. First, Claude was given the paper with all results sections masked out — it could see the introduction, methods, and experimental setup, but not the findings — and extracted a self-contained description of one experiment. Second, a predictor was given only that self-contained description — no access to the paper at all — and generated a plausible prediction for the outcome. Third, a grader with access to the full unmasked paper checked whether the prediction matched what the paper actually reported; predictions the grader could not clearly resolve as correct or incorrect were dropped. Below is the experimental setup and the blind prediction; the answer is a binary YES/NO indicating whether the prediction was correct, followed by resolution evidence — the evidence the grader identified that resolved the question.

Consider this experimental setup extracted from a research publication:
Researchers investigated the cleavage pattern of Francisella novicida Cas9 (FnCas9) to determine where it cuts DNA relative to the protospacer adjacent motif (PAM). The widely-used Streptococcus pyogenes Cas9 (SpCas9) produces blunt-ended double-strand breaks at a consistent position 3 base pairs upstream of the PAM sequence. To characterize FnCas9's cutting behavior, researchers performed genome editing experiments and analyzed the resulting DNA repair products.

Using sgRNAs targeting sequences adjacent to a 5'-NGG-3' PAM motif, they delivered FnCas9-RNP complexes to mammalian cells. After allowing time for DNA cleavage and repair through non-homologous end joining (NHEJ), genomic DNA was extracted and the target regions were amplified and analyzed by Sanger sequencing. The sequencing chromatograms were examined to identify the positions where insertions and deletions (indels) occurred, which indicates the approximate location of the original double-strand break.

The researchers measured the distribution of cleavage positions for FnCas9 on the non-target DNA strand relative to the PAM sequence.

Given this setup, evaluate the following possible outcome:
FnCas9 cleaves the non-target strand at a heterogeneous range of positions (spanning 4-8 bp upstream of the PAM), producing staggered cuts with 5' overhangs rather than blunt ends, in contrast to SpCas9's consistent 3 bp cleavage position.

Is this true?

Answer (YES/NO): NO